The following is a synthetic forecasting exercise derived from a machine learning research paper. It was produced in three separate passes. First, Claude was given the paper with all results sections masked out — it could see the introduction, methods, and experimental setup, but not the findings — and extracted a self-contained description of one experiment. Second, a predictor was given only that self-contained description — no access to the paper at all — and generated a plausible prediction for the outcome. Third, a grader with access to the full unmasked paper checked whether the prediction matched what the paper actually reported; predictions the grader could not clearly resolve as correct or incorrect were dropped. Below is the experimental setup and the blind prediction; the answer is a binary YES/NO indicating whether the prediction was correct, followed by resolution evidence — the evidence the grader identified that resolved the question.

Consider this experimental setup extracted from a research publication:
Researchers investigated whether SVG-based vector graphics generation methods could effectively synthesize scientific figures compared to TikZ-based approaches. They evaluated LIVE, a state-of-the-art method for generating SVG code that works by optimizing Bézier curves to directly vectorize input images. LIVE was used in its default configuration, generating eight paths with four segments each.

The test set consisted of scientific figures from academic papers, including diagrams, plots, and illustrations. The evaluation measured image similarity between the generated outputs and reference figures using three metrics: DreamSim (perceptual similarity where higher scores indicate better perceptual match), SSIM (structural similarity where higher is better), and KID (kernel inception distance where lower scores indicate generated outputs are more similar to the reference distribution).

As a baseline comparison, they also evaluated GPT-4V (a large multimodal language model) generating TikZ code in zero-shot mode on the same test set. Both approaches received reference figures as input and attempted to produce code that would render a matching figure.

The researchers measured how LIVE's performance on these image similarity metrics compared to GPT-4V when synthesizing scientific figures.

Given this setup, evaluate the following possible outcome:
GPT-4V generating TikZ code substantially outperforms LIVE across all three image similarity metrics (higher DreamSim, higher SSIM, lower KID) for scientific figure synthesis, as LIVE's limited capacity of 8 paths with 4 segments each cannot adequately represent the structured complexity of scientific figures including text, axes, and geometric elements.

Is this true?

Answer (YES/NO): YES